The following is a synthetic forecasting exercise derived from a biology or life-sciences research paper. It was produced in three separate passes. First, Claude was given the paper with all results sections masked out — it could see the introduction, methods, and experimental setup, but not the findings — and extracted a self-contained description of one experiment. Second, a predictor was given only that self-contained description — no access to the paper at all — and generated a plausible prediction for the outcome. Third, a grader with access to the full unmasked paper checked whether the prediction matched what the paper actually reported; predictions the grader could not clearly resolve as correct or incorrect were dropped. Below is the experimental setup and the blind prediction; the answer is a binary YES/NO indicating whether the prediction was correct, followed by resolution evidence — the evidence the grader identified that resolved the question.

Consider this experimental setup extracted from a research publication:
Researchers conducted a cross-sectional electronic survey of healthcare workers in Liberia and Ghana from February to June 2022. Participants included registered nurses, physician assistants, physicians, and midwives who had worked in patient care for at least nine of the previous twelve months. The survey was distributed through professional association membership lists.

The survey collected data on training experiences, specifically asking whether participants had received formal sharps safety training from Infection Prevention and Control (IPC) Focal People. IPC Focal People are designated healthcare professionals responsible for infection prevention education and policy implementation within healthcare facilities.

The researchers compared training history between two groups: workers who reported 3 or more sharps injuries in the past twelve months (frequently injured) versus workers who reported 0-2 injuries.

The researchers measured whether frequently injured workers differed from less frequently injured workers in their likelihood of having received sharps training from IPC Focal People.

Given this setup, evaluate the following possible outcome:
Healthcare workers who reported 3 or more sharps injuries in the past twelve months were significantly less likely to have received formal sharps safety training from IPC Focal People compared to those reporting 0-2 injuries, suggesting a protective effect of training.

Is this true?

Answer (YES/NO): YES